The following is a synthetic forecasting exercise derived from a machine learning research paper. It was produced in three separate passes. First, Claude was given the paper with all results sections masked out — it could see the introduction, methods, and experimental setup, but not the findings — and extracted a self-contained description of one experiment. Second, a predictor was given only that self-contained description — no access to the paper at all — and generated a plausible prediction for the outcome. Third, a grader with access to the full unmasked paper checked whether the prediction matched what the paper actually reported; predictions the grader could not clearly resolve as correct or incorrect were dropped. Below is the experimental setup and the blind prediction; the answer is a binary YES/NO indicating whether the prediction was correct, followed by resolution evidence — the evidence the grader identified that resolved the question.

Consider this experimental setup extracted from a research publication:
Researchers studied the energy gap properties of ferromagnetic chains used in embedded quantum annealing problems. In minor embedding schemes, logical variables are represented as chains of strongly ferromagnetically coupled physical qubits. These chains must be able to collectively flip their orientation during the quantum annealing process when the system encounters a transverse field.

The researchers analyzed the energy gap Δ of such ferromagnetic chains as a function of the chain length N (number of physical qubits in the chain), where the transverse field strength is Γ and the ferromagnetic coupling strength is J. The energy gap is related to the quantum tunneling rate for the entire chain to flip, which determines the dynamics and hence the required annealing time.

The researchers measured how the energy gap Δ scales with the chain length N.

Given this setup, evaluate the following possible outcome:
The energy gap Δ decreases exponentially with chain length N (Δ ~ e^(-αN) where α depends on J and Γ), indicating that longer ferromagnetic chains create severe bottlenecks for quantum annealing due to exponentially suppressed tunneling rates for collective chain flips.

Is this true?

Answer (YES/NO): YES